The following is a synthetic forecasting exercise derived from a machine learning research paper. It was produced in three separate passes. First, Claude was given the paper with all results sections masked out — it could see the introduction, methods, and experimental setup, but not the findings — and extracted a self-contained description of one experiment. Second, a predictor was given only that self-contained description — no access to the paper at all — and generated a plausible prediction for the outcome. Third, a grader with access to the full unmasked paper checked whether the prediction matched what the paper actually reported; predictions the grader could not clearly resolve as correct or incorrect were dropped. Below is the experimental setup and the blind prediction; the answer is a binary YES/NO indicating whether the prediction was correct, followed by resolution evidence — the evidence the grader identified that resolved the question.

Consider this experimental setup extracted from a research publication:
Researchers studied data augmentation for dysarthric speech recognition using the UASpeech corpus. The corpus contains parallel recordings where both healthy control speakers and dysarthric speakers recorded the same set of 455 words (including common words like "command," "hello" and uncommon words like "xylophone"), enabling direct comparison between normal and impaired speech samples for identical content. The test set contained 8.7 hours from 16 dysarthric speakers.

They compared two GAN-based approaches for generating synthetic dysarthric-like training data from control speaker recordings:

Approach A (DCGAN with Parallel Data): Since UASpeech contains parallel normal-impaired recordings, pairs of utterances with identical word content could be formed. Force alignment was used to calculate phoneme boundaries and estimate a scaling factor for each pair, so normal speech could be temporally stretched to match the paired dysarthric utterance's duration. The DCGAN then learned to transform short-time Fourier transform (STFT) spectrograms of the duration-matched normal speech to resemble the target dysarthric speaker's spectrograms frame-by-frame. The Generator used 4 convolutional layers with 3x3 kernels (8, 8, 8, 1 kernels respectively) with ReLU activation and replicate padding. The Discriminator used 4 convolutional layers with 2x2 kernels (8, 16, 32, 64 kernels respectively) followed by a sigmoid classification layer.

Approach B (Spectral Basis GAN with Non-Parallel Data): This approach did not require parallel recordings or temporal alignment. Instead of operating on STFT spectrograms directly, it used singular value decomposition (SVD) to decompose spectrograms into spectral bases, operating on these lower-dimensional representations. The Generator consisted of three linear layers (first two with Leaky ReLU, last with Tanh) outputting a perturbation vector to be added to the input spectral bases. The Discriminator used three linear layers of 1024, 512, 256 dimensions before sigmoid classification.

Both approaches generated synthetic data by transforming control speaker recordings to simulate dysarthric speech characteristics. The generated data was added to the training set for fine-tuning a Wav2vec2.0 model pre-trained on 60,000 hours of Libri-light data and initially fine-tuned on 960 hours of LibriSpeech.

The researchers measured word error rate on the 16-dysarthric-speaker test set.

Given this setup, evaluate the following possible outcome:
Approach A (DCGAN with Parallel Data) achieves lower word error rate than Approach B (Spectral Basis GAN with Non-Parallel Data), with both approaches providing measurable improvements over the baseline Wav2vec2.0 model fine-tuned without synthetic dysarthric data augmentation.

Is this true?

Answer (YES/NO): YES